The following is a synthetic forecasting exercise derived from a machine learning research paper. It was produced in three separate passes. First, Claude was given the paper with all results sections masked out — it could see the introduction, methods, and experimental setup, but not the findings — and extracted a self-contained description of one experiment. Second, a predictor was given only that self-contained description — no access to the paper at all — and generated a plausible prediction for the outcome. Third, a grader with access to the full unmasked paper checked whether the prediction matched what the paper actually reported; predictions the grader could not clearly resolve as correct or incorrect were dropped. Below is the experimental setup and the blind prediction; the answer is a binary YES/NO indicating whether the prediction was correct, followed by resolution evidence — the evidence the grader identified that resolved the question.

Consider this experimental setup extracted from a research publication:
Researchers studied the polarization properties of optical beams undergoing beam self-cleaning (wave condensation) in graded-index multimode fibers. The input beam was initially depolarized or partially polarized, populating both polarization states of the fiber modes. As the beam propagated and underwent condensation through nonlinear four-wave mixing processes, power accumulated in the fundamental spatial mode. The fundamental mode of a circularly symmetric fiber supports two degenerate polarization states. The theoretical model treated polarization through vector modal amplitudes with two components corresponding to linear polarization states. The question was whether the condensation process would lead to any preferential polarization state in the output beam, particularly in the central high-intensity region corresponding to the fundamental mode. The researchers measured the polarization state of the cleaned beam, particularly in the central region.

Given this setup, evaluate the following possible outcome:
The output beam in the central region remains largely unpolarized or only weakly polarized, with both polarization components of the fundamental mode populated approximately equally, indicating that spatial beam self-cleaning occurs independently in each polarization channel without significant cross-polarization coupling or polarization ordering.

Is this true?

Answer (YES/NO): NO